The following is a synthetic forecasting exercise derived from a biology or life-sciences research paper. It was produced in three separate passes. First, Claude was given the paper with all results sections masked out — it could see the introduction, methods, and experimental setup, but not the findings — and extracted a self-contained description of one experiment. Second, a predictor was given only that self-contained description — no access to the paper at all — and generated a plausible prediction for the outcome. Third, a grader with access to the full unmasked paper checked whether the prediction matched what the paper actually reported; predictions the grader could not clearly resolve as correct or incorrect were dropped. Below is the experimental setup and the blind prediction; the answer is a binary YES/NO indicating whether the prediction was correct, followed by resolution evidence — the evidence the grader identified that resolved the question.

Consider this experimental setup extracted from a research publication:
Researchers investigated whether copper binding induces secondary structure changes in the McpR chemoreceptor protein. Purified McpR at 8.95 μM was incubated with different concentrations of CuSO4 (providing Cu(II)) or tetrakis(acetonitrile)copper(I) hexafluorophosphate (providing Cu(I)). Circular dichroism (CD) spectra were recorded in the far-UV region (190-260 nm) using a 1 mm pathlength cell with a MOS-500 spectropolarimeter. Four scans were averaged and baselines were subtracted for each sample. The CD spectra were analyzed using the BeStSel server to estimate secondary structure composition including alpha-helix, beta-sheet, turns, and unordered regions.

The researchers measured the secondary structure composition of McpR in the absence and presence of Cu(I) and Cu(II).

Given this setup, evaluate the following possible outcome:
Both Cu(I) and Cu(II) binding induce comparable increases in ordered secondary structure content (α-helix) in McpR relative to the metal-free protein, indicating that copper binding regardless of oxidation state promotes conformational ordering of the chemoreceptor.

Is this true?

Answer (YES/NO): NO